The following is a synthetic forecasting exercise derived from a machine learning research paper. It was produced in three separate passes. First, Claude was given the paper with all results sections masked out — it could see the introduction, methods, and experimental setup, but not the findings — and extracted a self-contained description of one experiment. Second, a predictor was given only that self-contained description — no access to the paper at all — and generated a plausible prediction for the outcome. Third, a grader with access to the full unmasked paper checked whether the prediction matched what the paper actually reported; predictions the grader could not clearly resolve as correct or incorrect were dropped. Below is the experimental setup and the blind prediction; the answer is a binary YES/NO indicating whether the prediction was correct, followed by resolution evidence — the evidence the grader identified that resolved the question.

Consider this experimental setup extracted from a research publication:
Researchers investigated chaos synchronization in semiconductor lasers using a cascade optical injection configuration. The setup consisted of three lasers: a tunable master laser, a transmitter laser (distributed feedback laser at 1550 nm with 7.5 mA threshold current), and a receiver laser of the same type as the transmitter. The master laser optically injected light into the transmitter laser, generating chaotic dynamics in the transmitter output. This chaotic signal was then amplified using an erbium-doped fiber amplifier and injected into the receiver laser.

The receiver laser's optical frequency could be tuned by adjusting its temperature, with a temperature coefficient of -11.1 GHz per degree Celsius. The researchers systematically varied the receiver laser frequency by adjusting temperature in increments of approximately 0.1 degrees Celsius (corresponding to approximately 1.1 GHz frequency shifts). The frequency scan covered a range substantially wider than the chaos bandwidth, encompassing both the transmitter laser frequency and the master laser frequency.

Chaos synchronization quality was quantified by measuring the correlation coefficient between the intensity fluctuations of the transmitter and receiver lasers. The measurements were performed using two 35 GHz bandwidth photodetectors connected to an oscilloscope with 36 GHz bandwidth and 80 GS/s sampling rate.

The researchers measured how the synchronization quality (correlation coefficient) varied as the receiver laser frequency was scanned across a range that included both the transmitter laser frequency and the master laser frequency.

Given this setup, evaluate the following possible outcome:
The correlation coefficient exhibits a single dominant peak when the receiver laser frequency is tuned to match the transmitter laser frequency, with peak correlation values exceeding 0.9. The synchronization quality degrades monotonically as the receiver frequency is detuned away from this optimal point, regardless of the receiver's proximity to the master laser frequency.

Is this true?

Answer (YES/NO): NO